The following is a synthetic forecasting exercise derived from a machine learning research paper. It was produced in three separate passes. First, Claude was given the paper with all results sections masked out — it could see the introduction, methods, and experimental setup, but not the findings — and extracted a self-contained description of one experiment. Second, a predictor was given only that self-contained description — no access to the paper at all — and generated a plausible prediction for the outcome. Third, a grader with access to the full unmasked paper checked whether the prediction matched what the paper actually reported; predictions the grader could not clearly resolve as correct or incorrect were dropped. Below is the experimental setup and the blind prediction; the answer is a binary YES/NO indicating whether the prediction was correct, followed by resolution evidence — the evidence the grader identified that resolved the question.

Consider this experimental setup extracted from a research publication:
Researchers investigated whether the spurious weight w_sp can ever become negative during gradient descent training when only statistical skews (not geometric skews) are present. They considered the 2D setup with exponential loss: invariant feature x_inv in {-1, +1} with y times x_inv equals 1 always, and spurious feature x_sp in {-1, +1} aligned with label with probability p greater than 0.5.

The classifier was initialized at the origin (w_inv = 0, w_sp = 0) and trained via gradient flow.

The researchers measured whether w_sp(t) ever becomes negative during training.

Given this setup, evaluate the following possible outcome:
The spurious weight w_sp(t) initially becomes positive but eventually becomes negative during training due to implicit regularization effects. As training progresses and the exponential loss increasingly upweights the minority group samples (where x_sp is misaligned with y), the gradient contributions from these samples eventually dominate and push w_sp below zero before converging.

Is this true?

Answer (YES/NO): NO